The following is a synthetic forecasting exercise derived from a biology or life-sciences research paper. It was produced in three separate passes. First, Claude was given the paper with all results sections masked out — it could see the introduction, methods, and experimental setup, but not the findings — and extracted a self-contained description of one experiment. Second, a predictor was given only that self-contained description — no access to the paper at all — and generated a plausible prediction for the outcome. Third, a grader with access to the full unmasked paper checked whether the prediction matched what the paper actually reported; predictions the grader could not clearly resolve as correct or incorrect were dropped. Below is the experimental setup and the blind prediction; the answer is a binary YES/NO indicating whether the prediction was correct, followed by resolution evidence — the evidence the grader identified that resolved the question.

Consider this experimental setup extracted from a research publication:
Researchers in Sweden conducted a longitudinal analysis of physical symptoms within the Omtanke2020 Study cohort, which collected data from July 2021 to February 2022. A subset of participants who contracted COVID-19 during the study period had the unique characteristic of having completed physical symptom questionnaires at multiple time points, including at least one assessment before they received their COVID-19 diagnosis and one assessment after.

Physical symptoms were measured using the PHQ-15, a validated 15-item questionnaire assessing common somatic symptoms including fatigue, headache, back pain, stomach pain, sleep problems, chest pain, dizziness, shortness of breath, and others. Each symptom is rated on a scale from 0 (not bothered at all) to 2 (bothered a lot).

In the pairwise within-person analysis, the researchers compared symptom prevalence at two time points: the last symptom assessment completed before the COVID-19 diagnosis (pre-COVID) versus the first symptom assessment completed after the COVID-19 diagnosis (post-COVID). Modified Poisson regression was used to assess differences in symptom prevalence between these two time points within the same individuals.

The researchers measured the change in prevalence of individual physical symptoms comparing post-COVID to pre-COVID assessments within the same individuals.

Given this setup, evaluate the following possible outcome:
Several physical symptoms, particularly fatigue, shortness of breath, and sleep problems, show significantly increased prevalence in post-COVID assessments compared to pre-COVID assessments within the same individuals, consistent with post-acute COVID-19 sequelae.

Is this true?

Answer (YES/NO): NO